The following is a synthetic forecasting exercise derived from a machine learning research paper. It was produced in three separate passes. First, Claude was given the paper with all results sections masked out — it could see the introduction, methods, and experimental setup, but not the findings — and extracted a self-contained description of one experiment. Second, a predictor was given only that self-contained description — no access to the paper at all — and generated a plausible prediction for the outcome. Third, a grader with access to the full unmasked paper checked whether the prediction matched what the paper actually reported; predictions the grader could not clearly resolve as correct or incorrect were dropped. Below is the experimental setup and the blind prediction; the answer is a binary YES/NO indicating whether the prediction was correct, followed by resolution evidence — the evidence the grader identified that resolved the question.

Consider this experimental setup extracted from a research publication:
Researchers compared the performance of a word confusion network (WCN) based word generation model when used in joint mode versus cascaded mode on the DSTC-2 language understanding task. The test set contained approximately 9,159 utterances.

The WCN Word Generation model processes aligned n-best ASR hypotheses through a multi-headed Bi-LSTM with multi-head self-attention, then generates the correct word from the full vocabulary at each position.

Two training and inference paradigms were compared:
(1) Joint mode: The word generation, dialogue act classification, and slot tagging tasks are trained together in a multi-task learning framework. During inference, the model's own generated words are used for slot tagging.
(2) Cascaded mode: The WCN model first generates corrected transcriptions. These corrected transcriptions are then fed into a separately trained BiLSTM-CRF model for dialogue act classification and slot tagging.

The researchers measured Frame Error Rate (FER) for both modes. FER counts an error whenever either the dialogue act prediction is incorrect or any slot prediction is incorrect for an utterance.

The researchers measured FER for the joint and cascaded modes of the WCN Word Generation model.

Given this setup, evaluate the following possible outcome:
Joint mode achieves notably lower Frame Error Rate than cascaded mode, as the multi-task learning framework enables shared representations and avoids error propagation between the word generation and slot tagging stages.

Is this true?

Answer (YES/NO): NO